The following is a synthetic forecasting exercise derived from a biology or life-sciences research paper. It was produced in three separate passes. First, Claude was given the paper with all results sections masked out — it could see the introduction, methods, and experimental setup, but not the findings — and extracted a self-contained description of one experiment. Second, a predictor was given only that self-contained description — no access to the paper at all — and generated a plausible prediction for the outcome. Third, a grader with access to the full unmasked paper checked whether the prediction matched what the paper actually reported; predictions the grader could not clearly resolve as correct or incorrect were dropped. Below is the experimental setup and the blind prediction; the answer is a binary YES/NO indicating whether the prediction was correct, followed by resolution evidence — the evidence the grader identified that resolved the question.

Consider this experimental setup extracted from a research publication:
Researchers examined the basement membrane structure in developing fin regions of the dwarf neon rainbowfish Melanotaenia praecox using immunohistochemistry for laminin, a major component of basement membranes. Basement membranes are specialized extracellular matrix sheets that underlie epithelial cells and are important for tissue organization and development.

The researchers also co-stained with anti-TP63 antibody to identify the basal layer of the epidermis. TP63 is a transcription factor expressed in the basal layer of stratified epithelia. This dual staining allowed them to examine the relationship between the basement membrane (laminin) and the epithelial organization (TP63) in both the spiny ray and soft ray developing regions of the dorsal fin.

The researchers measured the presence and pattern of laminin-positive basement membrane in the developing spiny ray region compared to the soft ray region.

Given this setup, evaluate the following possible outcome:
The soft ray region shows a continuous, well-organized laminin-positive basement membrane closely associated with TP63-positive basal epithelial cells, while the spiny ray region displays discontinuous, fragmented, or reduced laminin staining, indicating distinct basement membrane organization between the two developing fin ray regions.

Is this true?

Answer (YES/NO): NO